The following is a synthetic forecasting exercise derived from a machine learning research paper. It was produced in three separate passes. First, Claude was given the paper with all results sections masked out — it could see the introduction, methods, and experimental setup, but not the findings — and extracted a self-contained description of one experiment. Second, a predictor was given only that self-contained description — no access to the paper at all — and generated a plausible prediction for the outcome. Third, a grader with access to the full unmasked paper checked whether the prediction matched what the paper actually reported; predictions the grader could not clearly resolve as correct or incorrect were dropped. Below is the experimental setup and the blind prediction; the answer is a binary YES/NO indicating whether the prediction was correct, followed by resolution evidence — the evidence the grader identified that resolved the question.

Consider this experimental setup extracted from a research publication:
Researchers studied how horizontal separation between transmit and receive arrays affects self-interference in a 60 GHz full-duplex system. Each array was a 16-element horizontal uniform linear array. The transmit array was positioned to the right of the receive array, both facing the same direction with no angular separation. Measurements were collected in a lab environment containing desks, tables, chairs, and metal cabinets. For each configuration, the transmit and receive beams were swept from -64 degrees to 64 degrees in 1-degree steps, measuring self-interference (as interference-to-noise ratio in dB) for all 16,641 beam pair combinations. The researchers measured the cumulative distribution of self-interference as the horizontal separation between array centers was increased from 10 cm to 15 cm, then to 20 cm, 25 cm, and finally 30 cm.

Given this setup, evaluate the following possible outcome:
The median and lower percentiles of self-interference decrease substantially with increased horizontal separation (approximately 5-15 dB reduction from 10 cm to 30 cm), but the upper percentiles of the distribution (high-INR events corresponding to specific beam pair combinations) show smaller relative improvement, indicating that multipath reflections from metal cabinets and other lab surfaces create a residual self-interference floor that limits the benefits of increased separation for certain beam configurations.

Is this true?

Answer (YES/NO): NO